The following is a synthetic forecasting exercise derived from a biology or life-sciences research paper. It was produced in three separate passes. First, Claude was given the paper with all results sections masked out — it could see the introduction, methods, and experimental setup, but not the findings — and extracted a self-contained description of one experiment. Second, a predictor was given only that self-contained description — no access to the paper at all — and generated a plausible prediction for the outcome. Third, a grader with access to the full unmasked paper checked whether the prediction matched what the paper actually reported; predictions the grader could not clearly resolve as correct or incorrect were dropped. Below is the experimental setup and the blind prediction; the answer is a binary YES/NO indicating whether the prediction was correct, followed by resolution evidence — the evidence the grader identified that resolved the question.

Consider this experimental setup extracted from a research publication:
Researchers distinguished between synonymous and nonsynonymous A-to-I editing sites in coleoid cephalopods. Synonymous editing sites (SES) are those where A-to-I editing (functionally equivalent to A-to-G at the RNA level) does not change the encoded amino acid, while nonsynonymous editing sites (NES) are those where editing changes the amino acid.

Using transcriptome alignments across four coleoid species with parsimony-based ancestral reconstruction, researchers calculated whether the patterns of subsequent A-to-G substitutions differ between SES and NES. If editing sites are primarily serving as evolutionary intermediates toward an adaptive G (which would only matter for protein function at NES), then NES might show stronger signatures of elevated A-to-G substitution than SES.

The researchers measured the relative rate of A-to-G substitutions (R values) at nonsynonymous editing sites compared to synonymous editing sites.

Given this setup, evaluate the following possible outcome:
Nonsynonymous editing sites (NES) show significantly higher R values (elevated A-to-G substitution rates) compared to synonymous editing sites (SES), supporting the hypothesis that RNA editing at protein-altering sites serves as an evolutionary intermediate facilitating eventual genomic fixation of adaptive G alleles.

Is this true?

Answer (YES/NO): YES